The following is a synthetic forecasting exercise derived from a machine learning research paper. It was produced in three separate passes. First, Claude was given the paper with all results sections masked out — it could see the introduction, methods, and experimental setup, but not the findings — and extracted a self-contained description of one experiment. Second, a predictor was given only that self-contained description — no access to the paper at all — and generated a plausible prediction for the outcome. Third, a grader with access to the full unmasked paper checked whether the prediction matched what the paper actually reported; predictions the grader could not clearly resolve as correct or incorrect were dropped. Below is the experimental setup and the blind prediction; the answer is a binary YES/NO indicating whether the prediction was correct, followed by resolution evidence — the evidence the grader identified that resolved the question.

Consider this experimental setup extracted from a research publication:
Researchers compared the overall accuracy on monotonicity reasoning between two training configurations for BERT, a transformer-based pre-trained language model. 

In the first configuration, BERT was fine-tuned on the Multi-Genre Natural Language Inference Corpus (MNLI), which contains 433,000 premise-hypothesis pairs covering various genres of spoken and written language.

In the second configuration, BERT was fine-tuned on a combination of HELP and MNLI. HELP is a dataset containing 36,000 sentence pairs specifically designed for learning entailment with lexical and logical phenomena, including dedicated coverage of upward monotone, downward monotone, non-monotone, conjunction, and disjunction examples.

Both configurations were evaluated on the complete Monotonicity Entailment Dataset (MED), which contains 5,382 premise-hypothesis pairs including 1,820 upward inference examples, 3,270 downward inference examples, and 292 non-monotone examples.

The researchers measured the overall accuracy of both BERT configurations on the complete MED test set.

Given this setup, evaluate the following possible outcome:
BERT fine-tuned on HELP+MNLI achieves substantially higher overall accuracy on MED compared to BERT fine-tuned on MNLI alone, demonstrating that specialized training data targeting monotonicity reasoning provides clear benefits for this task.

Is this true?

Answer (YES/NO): YES